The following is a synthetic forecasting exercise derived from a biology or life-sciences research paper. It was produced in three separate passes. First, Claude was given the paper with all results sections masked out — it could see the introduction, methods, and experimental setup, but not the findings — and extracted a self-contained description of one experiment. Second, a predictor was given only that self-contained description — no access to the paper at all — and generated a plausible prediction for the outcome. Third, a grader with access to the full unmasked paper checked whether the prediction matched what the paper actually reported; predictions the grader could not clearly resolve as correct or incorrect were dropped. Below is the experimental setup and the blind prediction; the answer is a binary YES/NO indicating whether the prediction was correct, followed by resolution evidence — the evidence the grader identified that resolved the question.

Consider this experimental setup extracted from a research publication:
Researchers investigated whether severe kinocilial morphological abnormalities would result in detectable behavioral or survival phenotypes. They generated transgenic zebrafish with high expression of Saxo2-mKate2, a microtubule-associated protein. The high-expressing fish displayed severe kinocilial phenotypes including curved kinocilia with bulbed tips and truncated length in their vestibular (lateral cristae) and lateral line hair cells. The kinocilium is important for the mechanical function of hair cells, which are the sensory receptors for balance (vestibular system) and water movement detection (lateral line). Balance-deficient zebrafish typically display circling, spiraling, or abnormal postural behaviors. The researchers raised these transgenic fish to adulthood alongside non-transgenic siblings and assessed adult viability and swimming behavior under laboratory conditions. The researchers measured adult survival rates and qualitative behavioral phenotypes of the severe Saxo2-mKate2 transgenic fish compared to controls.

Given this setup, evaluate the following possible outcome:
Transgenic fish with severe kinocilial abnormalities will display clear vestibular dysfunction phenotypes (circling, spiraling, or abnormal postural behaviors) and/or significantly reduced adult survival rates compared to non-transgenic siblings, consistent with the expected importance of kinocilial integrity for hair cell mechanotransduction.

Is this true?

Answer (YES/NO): NO